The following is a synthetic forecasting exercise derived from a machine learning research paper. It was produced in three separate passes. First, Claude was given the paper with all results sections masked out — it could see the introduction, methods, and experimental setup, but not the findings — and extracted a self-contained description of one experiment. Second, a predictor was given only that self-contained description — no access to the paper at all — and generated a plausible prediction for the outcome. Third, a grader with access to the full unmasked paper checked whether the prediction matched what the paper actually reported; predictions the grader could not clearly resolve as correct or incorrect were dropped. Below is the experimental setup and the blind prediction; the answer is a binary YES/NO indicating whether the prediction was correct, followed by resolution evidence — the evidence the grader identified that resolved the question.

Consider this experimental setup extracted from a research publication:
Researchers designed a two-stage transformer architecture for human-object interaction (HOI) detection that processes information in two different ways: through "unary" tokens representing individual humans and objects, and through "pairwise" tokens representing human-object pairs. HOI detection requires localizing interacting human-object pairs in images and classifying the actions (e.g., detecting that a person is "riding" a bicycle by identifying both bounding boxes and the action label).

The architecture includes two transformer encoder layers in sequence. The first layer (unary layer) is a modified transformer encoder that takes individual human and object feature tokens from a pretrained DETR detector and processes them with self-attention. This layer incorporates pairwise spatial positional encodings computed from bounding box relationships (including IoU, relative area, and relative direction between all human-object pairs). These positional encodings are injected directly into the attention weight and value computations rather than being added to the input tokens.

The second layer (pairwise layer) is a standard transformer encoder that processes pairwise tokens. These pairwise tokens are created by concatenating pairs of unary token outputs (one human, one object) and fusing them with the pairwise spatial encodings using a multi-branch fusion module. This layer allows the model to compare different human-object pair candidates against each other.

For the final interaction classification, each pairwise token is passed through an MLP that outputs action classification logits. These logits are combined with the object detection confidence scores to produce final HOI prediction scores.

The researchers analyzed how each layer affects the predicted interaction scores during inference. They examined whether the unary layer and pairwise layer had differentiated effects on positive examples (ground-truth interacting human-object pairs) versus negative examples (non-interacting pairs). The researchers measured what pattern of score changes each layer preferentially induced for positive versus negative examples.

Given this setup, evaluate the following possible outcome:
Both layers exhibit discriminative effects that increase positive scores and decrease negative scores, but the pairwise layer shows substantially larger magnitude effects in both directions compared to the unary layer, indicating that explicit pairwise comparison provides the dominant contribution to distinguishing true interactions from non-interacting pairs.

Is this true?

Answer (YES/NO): NO